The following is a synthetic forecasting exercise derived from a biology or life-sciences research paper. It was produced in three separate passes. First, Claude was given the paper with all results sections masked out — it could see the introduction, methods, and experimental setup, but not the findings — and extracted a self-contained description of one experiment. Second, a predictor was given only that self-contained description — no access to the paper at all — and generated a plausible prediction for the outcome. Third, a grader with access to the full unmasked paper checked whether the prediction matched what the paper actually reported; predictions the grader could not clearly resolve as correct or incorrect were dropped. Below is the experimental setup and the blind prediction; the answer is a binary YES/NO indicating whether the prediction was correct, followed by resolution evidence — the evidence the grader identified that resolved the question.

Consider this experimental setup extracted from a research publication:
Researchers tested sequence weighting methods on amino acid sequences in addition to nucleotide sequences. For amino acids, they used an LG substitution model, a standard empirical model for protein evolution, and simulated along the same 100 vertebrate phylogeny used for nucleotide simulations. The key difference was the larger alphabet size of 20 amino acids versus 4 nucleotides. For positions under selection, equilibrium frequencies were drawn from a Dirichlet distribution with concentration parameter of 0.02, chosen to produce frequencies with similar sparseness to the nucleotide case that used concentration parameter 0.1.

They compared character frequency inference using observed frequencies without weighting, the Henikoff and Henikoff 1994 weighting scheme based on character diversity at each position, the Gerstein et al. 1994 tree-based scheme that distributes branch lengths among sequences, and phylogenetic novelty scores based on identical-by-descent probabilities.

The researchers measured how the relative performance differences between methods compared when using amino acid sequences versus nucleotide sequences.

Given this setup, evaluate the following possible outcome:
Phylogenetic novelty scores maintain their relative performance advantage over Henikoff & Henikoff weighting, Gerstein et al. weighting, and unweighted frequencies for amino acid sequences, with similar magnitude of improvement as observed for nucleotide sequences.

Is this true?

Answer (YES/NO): NO